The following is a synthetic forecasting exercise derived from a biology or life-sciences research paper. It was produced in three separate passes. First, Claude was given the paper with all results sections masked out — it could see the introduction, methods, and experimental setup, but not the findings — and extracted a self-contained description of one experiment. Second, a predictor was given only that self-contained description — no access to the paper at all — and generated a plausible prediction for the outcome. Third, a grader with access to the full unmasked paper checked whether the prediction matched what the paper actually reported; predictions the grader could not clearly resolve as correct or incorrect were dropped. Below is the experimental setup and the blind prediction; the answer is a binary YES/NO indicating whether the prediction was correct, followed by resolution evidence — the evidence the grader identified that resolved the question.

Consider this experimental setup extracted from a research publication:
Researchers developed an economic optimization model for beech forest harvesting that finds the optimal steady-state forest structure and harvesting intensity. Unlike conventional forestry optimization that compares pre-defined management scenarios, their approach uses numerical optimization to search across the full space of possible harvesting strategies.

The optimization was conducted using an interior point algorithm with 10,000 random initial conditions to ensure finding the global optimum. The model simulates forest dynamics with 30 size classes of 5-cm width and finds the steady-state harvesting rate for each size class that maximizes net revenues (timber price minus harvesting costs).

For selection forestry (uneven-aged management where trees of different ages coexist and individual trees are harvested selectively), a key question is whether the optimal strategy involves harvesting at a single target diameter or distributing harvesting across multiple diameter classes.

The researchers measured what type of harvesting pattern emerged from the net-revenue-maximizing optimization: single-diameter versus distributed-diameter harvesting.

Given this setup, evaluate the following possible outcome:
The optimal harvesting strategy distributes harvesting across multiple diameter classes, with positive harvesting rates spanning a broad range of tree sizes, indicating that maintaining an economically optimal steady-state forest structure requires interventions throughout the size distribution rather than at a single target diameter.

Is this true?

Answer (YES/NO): NO